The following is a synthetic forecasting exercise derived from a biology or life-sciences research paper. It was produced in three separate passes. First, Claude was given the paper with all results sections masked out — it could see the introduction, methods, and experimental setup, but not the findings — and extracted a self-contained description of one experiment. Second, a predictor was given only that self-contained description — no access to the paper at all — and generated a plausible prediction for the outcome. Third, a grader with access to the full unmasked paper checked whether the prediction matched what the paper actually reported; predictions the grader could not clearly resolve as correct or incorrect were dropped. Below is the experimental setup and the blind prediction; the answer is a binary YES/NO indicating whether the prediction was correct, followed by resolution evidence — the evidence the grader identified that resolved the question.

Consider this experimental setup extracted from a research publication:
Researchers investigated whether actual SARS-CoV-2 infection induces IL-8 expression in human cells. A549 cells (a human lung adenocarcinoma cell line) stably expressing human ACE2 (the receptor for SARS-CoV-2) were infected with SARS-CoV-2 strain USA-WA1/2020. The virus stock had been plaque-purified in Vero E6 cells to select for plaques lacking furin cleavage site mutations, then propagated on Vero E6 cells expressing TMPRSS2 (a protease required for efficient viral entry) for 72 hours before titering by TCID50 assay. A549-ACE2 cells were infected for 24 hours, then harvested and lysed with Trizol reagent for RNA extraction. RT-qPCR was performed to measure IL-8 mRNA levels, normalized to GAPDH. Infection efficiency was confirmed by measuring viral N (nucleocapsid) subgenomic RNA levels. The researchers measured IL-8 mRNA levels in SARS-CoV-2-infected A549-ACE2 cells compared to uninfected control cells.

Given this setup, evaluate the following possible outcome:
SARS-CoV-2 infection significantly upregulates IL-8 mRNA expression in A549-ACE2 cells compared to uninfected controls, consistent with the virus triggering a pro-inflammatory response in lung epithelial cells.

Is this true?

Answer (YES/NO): YES